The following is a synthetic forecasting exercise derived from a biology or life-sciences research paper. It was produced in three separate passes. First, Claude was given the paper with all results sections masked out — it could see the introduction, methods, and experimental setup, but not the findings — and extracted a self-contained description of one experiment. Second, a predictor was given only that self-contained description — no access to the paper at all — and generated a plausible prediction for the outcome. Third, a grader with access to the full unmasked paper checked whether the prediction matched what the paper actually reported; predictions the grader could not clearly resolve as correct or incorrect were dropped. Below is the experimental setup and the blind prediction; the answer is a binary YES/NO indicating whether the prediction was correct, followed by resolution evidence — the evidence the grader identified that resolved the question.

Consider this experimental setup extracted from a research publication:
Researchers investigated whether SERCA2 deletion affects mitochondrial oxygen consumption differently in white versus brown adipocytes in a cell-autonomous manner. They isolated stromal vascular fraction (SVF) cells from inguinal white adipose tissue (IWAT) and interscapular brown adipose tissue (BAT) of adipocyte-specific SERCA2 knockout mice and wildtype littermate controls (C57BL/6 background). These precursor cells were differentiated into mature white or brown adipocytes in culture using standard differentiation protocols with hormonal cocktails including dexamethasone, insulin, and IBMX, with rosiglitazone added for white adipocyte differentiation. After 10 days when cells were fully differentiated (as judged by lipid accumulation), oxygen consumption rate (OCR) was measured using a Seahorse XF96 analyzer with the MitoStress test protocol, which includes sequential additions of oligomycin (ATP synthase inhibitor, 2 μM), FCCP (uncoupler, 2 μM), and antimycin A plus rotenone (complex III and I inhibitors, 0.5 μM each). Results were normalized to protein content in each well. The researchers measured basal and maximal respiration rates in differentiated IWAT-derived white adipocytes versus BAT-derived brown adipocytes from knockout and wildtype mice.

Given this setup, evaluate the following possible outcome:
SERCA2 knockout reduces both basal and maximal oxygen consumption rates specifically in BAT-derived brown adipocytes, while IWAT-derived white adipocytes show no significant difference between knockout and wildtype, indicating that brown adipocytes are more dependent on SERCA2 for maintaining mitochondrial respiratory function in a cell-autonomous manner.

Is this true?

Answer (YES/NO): NO